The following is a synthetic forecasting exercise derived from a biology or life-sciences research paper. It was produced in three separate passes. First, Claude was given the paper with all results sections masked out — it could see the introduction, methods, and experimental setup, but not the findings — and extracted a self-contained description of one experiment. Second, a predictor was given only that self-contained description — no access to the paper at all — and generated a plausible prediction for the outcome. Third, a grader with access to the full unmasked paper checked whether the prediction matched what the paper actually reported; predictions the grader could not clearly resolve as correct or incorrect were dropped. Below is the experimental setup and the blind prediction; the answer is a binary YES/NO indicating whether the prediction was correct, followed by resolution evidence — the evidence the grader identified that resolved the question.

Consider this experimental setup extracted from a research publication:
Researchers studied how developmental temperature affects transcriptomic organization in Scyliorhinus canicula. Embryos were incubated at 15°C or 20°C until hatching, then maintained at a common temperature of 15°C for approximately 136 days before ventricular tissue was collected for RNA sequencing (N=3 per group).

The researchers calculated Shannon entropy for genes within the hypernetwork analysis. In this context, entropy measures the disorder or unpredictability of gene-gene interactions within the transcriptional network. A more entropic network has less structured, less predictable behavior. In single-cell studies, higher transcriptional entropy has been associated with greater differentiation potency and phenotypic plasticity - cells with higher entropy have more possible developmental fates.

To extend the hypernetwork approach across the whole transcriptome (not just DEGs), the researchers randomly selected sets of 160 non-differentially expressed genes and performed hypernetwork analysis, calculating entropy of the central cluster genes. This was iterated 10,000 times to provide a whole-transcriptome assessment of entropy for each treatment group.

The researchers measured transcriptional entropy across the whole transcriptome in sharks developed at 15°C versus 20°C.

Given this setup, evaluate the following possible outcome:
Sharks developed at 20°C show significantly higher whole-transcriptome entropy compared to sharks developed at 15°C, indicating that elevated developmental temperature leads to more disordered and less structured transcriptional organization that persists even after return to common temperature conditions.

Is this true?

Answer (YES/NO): YES